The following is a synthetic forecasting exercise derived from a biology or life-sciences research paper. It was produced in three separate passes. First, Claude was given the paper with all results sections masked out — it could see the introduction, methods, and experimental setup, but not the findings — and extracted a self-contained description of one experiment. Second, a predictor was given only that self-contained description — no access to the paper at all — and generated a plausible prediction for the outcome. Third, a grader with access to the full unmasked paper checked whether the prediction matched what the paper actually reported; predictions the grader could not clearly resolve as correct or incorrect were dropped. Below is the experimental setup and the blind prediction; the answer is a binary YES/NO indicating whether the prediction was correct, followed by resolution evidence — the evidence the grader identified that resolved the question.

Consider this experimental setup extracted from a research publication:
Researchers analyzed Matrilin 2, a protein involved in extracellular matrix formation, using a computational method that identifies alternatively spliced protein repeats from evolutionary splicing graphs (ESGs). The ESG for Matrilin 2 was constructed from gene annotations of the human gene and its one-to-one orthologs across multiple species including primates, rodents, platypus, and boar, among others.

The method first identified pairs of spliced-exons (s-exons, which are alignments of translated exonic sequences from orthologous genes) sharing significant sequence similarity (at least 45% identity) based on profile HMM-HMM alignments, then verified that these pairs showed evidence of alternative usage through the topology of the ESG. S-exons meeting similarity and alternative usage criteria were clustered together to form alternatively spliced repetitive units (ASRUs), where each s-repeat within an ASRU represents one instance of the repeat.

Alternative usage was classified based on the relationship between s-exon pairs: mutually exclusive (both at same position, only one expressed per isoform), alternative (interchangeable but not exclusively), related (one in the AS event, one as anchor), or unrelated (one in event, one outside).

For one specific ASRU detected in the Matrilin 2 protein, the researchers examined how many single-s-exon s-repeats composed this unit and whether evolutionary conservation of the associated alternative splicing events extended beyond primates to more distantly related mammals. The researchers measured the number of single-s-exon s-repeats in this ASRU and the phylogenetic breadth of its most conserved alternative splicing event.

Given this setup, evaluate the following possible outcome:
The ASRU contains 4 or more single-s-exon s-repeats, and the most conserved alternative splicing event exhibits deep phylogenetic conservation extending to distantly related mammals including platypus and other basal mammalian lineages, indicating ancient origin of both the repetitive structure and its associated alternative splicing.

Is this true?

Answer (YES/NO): YES